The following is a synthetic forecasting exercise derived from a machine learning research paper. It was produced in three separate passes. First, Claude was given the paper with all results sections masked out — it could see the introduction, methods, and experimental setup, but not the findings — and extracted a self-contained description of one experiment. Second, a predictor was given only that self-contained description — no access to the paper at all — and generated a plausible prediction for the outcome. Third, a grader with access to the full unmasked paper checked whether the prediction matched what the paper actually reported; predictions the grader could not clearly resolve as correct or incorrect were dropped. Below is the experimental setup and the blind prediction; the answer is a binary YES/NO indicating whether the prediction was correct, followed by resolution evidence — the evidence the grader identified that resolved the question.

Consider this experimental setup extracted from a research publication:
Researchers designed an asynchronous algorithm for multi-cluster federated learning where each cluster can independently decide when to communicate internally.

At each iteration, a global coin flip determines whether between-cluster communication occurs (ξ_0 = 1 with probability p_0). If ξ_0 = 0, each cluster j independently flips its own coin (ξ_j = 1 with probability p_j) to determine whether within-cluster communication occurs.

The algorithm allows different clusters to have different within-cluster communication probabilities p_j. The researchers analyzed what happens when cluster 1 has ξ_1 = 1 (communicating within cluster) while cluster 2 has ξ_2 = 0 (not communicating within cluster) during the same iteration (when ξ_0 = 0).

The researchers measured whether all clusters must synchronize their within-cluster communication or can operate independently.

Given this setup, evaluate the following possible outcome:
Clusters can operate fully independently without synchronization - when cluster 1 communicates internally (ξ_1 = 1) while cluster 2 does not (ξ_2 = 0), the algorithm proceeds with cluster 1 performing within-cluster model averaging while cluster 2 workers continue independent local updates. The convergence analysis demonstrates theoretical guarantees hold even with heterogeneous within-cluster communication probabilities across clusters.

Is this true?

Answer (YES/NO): YES